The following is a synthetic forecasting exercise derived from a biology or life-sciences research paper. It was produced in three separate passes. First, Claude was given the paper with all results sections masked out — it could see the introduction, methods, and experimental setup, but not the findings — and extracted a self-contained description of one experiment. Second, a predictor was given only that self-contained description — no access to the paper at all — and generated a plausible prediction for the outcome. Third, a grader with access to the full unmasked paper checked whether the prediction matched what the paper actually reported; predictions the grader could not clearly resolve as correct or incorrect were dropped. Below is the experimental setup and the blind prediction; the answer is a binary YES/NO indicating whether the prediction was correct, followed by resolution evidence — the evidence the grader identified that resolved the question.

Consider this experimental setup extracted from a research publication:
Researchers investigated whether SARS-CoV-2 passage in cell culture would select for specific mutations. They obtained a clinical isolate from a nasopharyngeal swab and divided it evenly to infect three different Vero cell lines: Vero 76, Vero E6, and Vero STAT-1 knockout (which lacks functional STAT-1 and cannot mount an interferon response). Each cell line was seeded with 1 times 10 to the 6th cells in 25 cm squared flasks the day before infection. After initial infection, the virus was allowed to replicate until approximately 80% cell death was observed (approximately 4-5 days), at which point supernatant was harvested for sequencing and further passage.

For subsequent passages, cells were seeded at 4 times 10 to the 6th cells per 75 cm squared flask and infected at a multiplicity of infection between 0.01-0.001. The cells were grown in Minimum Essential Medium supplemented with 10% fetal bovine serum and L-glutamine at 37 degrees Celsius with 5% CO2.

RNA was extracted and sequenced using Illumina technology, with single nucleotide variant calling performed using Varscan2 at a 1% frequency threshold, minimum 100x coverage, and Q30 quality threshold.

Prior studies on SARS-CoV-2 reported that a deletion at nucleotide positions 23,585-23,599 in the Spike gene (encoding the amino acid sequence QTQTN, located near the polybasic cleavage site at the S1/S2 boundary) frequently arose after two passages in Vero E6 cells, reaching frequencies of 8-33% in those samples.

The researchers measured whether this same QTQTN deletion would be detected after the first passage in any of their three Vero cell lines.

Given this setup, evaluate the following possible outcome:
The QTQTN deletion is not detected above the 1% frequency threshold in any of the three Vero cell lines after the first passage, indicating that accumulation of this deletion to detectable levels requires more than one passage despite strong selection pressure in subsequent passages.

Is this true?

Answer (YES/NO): NO